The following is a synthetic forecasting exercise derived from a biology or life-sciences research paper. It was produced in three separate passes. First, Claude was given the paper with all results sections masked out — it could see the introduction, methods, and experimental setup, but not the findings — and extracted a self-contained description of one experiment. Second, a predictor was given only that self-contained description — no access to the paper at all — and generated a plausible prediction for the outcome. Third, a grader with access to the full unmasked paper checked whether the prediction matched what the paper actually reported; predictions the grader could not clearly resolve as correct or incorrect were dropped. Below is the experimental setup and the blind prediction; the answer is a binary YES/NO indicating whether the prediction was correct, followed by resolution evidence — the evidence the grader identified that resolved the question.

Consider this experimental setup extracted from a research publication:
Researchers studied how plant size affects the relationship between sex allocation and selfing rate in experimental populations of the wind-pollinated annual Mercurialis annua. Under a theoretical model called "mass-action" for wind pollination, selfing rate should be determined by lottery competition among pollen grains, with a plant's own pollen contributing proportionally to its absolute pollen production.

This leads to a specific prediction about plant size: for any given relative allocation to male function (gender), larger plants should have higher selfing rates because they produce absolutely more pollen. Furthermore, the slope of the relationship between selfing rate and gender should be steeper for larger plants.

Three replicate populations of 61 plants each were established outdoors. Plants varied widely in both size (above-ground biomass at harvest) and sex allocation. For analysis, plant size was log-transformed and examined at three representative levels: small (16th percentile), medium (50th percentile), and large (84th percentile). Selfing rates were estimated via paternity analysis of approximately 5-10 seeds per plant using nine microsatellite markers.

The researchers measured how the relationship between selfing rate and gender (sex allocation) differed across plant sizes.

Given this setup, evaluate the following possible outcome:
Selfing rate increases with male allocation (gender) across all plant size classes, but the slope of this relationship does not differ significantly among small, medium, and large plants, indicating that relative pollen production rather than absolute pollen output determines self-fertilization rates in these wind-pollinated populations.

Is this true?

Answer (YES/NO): NO